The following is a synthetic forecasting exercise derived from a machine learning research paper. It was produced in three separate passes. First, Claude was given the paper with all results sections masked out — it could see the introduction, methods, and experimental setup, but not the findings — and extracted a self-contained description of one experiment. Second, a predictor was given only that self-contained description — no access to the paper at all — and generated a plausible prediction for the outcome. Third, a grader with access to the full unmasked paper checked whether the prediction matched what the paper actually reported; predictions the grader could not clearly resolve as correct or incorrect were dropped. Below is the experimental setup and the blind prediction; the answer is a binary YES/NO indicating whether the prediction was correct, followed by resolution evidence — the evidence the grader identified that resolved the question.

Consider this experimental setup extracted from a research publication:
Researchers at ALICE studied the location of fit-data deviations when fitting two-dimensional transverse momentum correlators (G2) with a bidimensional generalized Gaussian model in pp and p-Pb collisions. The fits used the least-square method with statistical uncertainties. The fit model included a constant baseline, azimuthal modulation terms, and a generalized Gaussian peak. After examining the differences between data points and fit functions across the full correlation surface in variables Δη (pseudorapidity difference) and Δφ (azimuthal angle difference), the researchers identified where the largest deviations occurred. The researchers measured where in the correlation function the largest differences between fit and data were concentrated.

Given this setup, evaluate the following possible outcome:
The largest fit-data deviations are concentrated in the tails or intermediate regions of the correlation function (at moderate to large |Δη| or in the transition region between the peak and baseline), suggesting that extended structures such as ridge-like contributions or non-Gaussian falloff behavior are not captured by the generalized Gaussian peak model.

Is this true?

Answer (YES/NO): NO